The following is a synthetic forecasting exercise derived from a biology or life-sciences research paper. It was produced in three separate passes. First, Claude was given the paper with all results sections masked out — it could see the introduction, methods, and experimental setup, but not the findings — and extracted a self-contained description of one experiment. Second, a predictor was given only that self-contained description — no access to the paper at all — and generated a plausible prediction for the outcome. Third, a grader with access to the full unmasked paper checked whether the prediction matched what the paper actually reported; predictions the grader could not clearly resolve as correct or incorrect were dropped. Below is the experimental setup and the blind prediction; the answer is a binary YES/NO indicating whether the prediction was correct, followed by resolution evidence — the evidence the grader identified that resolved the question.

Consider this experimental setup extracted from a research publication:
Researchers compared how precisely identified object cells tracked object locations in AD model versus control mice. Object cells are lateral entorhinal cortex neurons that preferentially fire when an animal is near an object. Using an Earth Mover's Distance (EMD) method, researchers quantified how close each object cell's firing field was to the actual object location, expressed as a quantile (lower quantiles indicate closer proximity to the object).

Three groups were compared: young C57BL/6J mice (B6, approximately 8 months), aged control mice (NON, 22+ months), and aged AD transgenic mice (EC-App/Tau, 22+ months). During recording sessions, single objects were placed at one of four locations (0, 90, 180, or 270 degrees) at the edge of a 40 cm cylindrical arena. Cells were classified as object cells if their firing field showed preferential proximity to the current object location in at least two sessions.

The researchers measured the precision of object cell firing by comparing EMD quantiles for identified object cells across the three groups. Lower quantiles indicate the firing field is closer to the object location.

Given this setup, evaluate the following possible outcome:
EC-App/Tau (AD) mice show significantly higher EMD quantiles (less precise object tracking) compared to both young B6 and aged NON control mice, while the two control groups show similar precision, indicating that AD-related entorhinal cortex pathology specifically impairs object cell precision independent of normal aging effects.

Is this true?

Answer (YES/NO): NO